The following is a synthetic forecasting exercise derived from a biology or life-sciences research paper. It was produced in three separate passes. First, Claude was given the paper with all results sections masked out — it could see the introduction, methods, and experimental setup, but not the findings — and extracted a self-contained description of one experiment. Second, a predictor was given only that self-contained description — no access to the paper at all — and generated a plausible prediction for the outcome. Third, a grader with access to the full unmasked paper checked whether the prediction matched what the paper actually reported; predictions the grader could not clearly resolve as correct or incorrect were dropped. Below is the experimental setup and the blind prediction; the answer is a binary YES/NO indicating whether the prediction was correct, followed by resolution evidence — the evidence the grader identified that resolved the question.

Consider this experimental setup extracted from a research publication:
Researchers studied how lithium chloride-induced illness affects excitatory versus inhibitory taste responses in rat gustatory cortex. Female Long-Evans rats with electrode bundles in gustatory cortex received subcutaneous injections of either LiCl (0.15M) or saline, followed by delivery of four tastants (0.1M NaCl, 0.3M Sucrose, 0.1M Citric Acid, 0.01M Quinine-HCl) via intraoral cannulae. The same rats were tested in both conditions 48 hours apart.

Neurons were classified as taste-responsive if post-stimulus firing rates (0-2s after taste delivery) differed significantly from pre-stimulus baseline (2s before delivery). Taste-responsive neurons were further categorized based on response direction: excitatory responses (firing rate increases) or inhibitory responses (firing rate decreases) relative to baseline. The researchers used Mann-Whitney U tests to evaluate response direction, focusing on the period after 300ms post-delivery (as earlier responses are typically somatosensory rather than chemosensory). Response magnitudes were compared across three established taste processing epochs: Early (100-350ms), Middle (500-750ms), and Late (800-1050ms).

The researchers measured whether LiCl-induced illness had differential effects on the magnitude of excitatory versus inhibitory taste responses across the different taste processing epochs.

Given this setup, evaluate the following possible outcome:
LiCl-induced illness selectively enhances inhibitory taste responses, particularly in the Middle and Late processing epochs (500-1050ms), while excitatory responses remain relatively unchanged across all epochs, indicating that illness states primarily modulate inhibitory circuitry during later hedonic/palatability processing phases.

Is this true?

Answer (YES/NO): NO